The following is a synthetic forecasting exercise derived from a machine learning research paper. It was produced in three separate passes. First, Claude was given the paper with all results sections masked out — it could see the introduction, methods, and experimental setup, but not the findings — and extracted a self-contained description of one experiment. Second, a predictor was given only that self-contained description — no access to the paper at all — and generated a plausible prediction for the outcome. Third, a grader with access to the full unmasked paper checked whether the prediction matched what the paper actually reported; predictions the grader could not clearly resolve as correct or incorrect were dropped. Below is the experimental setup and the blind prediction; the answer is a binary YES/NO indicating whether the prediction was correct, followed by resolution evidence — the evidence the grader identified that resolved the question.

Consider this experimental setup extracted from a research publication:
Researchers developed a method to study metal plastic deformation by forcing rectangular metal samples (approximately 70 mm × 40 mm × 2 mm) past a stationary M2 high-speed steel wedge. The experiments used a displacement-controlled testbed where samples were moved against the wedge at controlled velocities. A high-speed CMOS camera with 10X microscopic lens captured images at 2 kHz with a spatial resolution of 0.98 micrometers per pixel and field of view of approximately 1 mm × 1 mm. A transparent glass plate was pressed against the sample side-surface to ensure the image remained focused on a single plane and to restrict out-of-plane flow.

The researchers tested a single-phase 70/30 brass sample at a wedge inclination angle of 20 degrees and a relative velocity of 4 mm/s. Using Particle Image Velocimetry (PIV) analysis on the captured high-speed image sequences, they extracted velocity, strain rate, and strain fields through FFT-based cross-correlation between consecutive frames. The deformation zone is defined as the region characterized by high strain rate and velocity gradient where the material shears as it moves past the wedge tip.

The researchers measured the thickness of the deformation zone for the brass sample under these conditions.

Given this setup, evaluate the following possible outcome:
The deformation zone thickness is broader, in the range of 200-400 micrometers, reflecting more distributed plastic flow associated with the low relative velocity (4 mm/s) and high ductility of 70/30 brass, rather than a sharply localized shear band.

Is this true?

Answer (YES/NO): NO